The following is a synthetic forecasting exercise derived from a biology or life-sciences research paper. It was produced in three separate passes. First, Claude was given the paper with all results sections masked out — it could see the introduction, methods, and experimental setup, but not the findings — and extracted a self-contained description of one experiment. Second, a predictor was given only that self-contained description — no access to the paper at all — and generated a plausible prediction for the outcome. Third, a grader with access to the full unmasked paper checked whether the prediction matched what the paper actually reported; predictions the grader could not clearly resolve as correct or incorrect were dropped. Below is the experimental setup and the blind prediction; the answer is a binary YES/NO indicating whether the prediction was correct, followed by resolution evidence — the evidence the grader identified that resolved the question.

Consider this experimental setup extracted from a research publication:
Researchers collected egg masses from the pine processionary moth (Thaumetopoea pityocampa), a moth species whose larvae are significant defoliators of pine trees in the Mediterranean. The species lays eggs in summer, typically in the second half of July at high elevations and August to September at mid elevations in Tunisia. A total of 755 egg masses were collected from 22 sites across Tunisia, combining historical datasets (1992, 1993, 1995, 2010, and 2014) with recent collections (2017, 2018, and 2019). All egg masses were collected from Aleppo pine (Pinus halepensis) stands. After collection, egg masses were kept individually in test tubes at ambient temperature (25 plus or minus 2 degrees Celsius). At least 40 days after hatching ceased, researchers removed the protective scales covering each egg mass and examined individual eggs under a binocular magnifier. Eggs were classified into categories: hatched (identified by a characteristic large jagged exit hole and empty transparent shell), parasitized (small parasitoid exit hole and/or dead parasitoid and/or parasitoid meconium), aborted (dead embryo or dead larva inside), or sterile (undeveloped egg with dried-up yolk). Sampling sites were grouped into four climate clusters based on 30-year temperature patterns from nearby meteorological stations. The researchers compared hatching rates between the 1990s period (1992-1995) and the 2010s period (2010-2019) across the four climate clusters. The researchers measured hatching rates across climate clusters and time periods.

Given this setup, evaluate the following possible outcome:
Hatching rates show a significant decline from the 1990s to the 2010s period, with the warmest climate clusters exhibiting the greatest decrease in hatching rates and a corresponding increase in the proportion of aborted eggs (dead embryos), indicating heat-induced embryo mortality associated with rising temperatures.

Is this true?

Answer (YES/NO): NO